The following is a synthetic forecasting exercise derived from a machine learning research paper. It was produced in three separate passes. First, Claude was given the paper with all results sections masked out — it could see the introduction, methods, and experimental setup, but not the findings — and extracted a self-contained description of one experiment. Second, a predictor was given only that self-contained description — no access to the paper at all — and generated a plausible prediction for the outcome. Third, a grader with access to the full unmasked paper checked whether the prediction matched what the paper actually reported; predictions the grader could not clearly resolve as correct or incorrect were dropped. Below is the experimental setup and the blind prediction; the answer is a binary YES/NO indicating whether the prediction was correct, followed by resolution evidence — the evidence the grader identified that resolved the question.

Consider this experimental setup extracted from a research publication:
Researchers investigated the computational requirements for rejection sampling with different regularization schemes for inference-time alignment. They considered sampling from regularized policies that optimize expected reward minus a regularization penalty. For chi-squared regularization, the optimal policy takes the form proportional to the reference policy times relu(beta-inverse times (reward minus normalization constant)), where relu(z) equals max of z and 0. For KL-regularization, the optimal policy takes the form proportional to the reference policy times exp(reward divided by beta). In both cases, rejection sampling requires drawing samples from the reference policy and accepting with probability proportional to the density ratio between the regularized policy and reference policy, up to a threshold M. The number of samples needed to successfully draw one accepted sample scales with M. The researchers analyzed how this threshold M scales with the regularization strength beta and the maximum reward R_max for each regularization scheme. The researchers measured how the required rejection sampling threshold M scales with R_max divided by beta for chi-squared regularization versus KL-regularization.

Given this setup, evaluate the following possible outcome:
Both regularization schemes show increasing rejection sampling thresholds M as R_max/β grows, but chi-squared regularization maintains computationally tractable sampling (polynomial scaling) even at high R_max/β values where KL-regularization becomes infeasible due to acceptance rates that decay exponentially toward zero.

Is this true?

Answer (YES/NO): YES